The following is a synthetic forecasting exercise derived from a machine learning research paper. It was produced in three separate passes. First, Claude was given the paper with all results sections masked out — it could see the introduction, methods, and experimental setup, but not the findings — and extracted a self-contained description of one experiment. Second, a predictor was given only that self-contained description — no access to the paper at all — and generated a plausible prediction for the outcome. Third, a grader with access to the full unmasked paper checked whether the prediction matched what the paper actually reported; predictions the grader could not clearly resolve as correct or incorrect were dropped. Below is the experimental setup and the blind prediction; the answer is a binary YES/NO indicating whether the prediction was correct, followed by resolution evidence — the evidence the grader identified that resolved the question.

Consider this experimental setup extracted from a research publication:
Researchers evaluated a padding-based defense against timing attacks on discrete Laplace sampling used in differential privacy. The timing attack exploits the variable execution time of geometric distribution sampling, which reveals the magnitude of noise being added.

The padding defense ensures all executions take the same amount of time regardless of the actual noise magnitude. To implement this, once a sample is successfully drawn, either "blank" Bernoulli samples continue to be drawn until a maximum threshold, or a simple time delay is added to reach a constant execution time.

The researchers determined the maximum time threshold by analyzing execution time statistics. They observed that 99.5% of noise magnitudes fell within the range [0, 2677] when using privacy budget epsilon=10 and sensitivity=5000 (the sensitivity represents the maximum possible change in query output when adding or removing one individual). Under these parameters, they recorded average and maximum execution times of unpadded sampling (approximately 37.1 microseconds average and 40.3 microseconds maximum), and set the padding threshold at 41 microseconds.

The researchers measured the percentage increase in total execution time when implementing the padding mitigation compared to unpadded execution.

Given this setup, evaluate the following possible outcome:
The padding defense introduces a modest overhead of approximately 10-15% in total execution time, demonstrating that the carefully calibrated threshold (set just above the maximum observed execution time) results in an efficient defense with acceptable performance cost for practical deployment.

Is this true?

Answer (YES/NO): YES